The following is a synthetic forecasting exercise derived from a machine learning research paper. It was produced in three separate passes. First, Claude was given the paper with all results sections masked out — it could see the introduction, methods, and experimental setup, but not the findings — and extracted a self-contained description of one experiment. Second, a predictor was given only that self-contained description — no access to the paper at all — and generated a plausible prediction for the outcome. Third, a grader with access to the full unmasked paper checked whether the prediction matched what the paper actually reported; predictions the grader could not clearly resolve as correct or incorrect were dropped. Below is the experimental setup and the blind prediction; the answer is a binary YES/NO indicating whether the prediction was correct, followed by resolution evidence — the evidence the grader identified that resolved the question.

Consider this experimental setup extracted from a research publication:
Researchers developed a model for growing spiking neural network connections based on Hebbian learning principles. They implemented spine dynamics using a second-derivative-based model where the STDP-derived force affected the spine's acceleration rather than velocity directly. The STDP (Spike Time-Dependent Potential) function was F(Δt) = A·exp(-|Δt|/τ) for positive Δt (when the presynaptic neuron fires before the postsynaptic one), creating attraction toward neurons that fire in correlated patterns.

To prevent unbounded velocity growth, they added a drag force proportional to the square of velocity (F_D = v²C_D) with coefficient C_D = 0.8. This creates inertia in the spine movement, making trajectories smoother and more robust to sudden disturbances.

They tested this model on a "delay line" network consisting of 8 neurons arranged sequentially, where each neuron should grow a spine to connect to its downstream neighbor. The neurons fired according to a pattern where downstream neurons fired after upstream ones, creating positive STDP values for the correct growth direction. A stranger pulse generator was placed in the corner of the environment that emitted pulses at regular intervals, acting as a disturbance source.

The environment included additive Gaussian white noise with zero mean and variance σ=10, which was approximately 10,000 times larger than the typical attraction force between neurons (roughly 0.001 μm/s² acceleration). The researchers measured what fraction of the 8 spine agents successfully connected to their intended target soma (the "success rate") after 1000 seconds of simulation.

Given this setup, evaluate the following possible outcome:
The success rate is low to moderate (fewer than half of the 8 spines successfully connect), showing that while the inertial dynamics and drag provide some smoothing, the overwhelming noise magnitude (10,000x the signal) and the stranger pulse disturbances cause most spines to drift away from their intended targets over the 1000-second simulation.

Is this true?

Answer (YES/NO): NO